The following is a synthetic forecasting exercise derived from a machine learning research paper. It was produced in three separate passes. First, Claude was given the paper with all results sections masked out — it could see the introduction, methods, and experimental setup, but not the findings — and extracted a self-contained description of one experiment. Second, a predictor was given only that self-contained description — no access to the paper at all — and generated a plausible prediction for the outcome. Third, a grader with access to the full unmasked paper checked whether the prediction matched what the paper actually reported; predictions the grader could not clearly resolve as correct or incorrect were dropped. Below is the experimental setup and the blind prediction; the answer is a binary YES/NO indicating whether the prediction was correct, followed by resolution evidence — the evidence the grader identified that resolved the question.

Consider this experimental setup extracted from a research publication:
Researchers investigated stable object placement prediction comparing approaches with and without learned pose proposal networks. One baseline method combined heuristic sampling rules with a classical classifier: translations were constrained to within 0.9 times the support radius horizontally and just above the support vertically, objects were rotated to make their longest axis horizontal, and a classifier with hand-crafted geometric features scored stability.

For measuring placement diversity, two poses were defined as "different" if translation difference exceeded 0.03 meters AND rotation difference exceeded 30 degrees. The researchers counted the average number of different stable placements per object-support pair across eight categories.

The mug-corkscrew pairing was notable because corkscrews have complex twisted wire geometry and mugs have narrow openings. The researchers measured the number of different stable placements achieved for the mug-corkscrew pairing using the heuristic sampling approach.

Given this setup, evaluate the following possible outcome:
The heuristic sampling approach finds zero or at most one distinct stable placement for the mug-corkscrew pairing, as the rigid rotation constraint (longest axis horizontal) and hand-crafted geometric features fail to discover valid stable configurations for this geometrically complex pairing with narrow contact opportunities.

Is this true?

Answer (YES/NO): YES